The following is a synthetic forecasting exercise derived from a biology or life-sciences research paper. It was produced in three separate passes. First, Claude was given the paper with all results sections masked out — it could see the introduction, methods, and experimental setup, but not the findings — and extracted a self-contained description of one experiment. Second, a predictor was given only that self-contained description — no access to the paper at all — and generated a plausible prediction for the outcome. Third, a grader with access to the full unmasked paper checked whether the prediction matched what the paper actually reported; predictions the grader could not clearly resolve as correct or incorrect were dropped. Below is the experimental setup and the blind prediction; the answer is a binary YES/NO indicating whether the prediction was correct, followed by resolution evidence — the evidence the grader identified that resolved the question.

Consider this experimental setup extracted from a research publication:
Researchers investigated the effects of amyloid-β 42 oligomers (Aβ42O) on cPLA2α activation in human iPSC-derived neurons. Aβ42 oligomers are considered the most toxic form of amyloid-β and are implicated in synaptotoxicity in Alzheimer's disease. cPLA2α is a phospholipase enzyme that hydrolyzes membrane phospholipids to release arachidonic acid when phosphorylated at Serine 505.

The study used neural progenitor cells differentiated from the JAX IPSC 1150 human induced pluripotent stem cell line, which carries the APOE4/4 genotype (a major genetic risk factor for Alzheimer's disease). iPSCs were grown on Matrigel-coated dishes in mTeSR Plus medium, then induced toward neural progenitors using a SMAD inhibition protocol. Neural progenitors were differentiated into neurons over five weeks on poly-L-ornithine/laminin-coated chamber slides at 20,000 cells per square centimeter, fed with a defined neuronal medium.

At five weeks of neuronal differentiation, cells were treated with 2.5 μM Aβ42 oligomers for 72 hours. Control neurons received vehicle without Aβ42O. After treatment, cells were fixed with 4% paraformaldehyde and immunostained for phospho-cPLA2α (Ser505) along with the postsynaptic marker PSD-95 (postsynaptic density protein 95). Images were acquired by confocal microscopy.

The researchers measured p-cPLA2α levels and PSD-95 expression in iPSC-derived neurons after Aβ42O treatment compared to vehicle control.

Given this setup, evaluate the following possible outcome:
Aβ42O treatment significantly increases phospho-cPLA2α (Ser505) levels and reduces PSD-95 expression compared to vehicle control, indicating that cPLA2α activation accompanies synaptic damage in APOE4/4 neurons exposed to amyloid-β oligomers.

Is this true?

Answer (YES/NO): NO